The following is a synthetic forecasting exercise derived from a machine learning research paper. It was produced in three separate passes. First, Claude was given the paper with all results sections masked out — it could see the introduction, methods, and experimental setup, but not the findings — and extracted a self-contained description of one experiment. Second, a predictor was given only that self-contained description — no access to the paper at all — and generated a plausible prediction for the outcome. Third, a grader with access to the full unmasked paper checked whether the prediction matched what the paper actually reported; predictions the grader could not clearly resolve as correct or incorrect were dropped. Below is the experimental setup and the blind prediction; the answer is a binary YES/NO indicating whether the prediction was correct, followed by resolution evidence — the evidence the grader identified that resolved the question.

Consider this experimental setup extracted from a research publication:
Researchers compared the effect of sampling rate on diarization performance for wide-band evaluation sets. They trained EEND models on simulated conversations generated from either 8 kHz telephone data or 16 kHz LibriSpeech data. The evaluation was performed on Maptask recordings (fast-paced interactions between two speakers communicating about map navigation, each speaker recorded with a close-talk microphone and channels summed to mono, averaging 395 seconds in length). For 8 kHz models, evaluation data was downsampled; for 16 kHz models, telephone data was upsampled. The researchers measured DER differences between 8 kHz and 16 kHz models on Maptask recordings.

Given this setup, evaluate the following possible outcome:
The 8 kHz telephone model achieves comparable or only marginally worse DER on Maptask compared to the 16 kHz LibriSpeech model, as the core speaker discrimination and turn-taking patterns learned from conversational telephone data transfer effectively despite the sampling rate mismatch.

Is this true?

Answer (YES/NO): NO